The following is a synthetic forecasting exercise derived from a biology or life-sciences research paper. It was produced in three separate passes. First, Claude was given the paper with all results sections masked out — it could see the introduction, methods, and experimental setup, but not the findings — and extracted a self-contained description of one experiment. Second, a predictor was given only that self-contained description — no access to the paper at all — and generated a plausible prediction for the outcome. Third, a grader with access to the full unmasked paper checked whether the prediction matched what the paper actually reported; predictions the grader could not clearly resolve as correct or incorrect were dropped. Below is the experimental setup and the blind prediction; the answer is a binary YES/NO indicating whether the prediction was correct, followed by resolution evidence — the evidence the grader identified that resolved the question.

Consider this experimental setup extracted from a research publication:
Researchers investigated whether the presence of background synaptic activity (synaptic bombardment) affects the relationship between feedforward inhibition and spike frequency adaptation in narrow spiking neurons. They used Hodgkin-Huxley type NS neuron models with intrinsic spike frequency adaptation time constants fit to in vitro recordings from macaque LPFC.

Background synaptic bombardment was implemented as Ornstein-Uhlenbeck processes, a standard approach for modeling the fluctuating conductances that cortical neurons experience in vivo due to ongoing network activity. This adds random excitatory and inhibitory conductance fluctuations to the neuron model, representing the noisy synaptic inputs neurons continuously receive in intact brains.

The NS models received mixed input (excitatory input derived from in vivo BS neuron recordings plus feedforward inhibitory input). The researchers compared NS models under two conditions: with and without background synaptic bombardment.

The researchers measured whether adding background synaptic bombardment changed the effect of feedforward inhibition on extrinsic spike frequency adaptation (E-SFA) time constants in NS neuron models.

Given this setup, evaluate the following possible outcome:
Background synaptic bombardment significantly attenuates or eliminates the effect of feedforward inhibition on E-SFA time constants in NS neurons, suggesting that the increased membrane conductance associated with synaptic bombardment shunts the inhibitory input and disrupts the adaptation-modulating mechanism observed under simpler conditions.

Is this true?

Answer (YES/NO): NO